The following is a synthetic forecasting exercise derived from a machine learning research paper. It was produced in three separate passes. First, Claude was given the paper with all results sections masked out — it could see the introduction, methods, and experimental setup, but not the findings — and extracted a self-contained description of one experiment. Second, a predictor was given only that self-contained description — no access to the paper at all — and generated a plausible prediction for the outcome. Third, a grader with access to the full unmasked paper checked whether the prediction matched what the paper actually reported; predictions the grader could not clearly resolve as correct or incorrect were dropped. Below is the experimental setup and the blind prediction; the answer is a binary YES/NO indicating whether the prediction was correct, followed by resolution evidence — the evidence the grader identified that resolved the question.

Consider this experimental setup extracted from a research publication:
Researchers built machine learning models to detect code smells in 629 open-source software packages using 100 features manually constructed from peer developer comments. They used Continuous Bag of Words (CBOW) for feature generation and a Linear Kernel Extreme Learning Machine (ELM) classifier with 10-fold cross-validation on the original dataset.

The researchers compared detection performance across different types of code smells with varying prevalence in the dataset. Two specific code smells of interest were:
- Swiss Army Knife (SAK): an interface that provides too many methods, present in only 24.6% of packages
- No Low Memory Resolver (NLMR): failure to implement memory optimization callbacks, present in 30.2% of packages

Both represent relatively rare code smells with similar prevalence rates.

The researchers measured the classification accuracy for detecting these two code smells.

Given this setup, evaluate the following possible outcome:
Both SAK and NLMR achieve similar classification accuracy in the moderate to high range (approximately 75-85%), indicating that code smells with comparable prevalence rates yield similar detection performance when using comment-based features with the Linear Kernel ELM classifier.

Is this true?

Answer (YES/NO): NO